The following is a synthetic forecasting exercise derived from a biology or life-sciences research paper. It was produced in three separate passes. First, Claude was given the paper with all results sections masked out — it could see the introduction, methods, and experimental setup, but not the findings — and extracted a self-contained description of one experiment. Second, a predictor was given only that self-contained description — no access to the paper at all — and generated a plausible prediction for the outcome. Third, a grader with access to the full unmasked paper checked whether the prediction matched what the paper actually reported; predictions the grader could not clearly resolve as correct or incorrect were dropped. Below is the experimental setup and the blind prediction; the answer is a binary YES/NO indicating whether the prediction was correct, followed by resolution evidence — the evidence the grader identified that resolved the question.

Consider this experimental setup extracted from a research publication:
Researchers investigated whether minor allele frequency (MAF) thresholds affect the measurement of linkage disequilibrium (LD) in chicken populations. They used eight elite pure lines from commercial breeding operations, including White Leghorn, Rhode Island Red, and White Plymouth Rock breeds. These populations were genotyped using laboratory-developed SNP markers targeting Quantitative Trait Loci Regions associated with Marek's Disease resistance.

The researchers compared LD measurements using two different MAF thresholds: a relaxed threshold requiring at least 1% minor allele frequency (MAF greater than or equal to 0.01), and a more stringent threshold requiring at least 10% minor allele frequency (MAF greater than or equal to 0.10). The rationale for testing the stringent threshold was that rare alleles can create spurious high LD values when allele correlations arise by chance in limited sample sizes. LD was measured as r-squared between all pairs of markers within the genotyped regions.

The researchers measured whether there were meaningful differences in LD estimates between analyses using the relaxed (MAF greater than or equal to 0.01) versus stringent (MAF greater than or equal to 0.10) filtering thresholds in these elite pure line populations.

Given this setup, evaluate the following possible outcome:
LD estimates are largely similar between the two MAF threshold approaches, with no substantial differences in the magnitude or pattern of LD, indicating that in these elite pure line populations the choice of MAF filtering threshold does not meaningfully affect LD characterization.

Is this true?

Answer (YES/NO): YES